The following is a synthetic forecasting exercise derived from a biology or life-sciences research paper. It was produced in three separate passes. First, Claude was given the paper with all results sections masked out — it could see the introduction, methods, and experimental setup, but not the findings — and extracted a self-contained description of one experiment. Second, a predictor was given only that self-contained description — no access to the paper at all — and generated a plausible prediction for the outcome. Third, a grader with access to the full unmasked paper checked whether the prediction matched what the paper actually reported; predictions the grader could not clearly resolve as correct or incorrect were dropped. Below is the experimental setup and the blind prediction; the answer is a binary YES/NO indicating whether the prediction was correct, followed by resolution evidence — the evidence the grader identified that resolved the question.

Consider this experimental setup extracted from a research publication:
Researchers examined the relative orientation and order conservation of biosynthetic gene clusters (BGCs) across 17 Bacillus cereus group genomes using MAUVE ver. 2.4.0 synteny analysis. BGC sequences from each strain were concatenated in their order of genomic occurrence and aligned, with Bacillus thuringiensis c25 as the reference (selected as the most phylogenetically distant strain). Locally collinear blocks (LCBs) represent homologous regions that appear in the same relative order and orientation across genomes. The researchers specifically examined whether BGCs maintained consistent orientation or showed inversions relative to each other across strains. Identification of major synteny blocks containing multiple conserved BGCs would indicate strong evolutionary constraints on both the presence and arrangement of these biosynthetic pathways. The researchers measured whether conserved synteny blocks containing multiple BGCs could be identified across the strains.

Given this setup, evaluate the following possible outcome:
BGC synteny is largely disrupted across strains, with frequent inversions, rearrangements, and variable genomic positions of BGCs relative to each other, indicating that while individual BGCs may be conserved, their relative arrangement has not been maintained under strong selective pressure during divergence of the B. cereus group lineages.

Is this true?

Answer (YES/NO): NO